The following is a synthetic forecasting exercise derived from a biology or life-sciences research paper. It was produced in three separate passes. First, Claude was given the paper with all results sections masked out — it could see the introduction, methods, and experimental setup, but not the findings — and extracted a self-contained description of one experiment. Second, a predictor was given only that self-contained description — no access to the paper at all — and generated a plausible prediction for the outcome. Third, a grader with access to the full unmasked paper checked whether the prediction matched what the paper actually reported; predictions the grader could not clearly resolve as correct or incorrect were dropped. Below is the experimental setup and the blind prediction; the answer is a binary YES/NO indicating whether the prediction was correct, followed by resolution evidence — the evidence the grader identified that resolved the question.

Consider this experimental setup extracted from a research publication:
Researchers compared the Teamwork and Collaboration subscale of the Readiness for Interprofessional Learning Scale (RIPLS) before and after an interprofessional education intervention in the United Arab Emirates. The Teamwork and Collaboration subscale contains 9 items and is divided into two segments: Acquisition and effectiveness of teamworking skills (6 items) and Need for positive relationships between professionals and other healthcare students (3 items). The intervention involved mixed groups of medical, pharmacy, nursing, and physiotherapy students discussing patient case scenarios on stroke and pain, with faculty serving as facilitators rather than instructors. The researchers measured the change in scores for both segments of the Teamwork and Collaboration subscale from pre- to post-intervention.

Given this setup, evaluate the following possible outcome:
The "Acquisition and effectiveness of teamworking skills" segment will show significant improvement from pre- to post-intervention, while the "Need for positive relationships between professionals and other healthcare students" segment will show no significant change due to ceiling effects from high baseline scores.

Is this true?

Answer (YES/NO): NO